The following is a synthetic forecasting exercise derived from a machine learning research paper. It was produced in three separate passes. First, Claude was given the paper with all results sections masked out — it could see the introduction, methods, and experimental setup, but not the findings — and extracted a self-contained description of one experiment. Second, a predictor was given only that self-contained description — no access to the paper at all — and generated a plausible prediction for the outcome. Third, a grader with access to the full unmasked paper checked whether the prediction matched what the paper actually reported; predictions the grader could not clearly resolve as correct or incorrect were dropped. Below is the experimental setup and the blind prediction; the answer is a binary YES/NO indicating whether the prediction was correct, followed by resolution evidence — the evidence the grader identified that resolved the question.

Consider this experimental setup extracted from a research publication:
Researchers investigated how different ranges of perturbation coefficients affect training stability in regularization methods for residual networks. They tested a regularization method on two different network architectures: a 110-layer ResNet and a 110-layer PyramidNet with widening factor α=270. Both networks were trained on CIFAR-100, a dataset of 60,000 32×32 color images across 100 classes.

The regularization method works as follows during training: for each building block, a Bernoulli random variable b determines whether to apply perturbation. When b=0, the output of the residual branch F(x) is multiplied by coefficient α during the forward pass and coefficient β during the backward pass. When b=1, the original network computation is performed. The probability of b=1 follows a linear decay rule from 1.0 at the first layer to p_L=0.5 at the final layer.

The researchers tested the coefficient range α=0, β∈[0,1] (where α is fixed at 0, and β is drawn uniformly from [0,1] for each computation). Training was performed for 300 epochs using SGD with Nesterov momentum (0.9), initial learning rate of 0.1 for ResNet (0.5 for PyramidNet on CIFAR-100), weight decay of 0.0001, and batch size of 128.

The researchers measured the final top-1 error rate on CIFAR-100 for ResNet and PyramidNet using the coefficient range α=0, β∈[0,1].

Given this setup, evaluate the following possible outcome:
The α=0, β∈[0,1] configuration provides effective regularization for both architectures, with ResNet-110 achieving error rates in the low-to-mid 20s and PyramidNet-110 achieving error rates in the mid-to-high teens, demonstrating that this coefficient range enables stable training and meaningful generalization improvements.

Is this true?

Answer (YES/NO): NO